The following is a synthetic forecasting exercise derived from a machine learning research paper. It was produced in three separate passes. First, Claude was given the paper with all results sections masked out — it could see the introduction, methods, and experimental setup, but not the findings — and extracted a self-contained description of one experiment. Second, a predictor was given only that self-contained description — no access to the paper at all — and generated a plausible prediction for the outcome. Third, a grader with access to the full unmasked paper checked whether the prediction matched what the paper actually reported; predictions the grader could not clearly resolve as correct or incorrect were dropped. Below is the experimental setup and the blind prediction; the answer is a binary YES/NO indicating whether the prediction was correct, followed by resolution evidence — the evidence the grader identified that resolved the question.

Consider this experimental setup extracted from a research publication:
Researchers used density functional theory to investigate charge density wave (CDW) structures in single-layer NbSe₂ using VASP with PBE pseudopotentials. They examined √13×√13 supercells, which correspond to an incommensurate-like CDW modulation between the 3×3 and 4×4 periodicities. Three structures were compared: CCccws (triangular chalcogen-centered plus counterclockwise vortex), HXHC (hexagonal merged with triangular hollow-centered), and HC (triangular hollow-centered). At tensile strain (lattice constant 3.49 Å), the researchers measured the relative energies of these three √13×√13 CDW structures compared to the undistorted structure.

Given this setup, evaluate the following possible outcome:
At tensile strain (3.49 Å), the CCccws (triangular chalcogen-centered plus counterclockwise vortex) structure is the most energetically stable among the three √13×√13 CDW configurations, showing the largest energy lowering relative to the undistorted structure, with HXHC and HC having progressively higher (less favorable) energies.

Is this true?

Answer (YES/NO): NO